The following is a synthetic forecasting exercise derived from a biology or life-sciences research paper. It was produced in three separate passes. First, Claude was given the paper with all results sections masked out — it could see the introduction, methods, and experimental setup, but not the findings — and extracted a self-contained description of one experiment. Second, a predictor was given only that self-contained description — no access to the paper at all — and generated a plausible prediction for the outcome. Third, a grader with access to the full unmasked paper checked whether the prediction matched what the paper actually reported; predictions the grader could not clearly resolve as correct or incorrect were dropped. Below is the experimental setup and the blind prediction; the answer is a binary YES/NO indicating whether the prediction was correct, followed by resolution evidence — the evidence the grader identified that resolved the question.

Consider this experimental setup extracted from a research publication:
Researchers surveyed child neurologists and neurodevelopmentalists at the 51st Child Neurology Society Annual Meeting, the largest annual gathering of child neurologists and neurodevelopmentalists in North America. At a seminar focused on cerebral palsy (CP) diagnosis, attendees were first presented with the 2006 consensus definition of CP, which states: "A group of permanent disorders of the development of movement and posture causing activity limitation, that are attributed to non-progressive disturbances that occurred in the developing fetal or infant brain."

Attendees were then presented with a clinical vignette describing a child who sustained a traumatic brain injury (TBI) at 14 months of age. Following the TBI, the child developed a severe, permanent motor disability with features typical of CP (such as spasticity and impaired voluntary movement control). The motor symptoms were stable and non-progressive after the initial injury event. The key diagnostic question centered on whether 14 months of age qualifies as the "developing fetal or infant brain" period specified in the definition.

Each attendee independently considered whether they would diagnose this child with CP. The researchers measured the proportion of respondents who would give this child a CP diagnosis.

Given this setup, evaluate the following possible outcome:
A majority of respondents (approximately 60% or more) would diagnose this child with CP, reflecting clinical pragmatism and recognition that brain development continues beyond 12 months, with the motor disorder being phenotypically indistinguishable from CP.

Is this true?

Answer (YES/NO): YES